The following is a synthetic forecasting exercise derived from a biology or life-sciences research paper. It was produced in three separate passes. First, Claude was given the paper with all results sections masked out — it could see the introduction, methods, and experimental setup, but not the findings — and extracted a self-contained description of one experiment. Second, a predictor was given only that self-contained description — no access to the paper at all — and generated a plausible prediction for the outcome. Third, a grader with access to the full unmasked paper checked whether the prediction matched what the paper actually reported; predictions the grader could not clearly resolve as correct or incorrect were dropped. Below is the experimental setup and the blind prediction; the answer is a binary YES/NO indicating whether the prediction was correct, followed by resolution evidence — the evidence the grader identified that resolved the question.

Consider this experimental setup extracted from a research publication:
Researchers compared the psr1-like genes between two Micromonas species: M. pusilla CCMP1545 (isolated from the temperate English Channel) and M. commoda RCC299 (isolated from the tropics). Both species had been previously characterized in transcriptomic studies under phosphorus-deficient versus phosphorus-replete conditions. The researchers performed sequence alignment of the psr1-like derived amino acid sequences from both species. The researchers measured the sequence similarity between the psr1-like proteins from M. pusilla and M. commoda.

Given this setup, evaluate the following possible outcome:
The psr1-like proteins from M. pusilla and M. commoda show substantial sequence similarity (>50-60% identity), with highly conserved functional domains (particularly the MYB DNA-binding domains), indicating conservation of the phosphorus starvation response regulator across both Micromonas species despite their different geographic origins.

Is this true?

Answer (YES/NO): NO